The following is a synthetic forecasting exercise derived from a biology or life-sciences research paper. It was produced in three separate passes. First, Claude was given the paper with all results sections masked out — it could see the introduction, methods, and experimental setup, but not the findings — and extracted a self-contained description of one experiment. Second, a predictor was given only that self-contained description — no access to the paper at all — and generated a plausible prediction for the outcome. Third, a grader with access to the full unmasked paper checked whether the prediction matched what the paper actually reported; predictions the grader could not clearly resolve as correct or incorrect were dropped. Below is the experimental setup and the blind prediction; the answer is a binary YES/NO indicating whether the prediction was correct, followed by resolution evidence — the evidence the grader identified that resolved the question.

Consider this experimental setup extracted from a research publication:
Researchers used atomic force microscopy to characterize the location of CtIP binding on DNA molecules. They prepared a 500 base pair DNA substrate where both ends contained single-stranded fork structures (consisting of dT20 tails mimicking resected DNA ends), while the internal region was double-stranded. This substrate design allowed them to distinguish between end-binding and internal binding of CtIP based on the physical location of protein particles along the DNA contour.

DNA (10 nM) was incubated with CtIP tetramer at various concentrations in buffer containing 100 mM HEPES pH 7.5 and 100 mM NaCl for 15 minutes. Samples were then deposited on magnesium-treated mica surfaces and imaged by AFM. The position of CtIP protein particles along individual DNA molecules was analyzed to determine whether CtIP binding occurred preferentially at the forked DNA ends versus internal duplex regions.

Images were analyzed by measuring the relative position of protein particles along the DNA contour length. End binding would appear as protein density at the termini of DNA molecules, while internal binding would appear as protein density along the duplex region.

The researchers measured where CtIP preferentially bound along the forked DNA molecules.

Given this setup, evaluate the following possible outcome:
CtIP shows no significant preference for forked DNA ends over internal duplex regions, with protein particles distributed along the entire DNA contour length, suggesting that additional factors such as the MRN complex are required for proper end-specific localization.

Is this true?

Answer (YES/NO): YES